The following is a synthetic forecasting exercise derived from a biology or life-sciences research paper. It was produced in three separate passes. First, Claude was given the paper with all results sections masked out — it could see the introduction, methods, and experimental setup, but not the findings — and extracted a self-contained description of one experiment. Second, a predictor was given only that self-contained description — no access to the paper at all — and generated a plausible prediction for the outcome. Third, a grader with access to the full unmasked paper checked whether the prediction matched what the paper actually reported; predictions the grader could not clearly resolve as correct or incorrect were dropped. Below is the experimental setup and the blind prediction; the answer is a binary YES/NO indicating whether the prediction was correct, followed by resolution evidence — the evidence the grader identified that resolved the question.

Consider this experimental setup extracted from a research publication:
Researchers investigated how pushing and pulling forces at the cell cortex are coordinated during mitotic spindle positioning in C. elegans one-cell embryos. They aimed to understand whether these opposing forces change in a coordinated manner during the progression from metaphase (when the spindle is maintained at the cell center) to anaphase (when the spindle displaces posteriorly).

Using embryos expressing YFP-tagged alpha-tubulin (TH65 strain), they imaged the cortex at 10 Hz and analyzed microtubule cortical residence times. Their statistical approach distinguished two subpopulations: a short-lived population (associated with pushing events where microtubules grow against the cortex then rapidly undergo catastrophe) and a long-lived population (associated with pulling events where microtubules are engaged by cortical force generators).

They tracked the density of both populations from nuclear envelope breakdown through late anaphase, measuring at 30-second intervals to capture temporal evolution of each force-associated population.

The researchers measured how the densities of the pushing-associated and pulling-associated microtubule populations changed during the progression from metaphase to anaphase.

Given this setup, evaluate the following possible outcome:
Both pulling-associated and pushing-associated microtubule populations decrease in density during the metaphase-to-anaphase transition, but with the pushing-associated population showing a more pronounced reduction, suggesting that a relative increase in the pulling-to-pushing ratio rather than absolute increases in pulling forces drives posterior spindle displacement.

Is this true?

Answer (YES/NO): NO